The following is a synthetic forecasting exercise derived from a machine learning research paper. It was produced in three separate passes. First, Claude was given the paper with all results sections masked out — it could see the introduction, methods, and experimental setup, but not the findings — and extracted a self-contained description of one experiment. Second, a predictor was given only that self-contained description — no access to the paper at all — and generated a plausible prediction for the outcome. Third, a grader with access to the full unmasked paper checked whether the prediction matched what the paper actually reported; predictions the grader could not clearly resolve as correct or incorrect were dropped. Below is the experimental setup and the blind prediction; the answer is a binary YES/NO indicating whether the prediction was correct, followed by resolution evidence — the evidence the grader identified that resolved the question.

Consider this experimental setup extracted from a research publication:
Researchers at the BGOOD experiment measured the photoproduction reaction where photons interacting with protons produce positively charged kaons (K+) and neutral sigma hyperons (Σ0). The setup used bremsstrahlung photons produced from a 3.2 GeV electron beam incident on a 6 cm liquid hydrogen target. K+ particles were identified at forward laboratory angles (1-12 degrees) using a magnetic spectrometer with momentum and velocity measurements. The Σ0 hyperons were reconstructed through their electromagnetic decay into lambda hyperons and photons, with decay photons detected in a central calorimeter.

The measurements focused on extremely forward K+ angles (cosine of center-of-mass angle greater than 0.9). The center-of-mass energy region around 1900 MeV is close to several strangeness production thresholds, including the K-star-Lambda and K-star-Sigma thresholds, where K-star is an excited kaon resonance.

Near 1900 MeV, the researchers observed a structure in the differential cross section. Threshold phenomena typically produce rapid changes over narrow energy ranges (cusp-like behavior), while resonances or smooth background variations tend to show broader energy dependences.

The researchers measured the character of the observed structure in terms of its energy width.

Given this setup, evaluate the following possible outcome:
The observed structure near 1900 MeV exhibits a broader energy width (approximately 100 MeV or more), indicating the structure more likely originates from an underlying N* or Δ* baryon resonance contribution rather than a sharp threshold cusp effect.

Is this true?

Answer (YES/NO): NO